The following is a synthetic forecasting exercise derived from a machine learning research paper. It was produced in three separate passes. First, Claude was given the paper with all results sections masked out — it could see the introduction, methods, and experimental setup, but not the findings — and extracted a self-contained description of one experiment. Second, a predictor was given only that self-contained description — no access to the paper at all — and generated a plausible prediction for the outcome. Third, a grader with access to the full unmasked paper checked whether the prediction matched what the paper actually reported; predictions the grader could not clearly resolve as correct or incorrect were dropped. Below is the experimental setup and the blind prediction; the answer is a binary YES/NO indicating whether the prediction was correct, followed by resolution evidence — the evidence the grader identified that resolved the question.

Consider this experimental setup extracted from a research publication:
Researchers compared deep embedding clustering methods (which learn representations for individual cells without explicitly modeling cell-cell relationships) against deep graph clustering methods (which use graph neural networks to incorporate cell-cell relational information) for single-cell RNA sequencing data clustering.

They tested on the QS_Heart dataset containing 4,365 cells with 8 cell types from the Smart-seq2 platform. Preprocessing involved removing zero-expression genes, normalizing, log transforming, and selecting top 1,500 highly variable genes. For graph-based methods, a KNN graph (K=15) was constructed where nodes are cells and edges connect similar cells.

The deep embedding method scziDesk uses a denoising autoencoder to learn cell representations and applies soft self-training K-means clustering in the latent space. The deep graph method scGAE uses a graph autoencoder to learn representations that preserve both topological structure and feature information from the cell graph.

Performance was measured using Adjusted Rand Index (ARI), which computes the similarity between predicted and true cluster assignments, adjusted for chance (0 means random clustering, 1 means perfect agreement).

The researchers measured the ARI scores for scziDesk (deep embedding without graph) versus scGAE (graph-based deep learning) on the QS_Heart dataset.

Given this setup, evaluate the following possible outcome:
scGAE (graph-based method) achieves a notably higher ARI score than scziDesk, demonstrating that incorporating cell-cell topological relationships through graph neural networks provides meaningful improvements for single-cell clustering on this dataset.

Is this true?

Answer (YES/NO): NO